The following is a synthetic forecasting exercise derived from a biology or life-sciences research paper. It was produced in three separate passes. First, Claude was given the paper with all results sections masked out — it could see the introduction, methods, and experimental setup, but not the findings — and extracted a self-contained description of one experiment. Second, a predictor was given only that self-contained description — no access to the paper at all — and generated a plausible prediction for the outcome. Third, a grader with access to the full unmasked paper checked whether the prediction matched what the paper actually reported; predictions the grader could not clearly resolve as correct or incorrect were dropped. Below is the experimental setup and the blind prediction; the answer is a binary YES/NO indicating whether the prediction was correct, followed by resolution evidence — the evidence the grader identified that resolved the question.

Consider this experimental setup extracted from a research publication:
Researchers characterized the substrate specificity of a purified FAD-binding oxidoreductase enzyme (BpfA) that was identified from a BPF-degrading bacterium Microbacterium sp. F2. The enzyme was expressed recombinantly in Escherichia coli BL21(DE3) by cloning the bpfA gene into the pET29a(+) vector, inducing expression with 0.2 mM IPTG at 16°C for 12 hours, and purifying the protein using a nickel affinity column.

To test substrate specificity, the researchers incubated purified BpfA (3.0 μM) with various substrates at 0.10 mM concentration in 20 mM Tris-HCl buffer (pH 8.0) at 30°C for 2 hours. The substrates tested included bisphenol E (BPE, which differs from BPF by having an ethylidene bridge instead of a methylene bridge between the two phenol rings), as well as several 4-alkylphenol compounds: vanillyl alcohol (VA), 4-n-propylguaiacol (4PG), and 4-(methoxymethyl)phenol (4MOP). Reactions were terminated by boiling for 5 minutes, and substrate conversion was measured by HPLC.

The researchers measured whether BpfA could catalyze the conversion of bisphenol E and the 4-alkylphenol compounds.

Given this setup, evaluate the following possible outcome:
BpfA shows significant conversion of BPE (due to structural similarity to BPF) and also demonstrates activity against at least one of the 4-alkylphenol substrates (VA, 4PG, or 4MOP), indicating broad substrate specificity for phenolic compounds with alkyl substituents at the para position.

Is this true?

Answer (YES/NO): NO